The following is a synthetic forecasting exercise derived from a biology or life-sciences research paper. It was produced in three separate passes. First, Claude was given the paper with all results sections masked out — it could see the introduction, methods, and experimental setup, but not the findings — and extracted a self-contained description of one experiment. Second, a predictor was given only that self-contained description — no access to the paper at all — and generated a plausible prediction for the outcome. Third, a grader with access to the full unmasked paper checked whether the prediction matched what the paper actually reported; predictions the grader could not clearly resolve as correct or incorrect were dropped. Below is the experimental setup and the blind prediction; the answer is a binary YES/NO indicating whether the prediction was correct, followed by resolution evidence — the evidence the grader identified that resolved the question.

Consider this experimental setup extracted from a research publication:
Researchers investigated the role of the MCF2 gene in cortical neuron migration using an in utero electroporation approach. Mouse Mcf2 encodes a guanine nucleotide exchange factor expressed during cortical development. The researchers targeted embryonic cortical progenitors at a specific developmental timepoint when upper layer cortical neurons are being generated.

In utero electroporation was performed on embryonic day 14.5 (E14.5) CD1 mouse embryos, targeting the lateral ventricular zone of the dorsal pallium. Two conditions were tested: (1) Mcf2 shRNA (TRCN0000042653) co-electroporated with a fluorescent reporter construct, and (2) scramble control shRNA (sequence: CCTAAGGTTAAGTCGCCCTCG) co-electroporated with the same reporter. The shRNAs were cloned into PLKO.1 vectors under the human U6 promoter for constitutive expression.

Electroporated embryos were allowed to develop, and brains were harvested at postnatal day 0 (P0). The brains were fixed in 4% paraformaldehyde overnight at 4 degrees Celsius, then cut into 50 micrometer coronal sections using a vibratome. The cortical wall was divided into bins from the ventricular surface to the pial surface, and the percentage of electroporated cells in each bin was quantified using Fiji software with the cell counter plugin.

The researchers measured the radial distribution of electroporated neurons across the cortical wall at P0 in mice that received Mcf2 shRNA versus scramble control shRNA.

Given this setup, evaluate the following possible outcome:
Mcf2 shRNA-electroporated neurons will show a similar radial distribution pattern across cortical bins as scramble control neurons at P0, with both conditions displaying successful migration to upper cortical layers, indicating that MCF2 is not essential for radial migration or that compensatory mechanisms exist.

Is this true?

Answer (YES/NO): NO